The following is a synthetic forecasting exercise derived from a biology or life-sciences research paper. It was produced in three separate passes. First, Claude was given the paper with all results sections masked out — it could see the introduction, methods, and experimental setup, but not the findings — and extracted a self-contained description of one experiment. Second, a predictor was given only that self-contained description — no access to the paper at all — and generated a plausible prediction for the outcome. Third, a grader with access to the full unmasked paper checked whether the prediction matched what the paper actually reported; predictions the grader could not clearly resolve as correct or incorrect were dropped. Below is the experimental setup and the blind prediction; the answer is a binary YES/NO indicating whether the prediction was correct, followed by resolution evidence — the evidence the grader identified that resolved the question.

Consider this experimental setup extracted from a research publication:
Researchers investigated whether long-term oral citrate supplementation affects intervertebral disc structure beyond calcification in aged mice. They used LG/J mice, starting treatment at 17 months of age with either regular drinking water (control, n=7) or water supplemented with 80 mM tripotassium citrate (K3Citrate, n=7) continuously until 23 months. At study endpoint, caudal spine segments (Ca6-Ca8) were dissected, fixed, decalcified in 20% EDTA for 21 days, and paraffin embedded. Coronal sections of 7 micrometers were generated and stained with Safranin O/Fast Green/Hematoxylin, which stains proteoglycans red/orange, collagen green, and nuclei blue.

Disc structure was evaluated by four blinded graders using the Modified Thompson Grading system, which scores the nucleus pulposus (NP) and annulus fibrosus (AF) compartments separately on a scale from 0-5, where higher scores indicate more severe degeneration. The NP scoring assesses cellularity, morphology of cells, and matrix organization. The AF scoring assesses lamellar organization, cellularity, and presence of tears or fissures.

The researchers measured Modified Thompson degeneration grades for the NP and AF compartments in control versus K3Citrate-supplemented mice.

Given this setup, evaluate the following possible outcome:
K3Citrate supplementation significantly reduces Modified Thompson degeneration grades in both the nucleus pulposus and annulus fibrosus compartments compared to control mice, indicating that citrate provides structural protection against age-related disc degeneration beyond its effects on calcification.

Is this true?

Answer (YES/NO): NO